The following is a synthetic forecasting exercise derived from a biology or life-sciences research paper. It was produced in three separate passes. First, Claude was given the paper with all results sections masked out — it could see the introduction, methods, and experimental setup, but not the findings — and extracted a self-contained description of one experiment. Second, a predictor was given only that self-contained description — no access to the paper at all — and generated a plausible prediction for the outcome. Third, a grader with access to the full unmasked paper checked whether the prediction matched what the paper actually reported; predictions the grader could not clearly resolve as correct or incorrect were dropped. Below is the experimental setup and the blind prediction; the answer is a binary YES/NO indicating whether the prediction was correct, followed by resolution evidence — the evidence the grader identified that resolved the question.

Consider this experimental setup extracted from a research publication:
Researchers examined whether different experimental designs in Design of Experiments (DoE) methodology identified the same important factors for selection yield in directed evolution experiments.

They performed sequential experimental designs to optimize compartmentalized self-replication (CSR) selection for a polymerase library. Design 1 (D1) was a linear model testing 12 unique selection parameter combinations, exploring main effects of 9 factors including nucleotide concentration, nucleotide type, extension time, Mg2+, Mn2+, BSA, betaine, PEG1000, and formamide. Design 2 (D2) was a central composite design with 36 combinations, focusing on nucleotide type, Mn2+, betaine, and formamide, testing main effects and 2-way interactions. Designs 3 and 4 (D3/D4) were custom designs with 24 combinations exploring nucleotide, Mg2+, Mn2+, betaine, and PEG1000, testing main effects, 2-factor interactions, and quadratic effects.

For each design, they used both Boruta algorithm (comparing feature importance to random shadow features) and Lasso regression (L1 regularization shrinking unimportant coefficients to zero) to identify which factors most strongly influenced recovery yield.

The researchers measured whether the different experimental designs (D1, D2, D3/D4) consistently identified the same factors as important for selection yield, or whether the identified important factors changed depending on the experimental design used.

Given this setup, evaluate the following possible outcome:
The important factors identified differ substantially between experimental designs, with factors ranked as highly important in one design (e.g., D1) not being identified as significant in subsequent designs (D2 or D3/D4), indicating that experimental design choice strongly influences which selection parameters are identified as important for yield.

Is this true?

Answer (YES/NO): YES